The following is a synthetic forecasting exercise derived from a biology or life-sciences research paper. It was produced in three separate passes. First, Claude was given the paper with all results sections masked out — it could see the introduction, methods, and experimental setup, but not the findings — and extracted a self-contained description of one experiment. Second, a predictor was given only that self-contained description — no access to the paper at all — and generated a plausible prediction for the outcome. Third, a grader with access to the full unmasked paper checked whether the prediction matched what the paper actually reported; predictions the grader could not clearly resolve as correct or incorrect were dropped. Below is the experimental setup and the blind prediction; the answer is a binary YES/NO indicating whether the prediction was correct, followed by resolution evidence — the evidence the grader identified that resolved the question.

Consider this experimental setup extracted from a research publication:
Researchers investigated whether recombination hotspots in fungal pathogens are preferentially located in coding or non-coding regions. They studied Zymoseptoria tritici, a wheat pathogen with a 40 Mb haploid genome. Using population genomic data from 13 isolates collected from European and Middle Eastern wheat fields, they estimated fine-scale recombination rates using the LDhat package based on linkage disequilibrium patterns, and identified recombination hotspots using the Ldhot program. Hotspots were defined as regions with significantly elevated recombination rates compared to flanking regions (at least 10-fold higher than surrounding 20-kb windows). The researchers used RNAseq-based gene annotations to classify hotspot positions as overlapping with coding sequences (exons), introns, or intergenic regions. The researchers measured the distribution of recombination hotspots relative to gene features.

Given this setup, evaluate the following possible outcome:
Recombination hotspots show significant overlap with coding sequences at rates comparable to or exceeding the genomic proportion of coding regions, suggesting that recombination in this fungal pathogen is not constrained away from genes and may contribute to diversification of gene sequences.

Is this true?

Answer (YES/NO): YES